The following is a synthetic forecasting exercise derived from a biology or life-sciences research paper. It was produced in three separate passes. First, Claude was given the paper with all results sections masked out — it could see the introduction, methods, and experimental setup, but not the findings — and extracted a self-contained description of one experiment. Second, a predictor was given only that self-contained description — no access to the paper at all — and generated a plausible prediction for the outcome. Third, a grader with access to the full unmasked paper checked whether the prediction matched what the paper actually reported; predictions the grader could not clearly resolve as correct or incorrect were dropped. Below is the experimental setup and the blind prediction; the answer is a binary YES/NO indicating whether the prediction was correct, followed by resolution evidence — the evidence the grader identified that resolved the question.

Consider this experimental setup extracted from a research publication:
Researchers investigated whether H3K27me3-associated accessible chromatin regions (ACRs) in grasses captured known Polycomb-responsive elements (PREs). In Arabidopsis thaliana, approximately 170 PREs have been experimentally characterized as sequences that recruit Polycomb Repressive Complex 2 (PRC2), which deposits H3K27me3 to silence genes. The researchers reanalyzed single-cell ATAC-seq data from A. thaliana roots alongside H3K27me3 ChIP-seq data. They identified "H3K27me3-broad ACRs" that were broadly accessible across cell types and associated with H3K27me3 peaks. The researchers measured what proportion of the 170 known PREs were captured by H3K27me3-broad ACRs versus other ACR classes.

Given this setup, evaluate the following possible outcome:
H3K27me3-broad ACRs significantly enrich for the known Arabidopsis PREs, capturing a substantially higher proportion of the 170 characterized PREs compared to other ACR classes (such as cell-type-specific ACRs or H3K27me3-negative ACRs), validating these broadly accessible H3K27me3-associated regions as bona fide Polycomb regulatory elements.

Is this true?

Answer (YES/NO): YES